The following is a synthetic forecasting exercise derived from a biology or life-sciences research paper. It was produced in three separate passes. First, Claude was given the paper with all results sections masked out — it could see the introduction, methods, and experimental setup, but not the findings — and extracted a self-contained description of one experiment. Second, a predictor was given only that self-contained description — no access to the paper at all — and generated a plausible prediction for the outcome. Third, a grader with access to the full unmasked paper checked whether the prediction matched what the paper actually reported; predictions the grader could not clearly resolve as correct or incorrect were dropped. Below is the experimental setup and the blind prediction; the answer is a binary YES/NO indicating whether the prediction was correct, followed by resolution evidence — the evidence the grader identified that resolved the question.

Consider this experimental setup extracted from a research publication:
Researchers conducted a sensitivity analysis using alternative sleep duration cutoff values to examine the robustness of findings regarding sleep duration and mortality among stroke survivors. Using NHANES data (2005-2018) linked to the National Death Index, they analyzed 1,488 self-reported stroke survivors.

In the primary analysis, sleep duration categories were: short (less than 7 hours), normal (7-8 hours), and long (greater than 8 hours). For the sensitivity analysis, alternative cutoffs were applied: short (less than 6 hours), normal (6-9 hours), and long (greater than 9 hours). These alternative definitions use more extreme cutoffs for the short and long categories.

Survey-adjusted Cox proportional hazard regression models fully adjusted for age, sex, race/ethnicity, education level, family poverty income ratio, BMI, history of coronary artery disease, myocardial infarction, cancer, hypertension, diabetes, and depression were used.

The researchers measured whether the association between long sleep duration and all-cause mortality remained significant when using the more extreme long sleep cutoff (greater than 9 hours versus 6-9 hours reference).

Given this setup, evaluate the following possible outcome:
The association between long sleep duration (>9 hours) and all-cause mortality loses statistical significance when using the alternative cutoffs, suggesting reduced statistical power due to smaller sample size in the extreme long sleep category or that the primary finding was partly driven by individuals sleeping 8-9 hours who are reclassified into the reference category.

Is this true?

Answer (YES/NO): NO